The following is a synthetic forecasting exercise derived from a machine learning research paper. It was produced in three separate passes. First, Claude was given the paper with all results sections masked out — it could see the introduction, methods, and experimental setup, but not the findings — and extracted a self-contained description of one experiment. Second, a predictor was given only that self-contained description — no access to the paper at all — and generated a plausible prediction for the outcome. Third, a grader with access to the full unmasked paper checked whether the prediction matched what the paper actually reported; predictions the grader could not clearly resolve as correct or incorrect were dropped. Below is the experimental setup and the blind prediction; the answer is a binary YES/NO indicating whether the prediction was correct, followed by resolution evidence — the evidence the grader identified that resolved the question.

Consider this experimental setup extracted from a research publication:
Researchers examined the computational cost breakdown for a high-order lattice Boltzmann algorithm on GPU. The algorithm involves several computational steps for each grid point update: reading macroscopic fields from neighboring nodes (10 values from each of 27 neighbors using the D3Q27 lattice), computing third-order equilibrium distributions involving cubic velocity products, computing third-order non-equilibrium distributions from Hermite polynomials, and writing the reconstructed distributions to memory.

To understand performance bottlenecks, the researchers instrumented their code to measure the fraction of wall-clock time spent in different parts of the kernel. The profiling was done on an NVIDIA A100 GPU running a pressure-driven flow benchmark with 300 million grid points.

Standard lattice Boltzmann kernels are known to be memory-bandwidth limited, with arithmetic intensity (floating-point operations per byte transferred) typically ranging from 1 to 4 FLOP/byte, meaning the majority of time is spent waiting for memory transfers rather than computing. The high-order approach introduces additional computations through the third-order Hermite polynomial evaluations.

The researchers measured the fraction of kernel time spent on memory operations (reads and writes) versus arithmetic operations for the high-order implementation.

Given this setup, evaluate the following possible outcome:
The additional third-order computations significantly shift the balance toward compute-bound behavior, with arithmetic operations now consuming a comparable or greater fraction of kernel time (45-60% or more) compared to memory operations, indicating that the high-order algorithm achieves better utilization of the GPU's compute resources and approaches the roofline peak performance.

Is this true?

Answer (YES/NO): NO